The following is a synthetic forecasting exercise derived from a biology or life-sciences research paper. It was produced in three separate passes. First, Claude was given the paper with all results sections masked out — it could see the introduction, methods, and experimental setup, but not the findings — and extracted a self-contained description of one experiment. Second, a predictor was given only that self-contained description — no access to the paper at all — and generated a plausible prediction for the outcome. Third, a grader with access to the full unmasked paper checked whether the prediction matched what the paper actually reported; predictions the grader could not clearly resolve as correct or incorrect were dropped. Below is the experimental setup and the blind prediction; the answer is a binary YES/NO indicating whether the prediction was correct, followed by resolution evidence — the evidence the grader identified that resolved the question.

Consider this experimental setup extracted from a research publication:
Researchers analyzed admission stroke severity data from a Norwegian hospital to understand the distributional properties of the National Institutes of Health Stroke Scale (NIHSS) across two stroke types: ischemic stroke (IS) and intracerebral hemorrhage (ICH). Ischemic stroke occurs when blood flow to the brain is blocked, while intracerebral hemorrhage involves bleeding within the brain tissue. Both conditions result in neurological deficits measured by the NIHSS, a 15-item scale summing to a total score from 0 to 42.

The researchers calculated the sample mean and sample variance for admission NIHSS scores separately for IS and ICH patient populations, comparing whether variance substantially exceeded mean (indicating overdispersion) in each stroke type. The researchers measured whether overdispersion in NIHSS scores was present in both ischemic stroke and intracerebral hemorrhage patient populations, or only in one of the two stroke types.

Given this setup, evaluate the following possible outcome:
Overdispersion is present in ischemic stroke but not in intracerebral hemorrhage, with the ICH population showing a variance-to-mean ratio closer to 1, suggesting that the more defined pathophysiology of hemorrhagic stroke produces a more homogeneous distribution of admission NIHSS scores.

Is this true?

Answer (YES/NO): NO